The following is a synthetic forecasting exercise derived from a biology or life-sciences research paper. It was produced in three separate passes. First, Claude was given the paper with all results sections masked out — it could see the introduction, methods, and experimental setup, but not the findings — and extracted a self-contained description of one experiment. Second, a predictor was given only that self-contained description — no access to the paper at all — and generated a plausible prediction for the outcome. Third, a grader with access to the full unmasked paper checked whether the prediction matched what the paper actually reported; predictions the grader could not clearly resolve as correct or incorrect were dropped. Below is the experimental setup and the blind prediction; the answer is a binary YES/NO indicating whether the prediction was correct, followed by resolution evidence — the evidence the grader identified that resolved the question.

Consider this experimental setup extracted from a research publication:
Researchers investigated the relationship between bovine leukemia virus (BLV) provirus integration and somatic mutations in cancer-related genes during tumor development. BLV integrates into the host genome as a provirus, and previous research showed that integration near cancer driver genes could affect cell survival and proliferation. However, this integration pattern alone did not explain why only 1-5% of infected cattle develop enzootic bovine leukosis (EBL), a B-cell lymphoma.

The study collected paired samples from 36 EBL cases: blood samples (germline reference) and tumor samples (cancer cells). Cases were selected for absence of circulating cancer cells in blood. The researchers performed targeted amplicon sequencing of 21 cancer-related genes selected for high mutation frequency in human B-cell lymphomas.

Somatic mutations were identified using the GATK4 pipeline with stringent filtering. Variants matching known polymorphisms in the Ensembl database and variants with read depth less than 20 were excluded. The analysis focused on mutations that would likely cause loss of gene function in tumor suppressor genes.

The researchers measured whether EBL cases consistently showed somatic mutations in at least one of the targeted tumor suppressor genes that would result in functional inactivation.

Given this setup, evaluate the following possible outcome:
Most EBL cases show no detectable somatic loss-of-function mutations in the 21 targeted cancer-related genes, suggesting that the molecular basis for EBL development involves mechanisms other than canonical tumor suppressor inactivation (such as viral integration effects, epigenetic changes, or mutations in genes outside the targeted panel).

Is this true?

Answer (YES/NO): NO